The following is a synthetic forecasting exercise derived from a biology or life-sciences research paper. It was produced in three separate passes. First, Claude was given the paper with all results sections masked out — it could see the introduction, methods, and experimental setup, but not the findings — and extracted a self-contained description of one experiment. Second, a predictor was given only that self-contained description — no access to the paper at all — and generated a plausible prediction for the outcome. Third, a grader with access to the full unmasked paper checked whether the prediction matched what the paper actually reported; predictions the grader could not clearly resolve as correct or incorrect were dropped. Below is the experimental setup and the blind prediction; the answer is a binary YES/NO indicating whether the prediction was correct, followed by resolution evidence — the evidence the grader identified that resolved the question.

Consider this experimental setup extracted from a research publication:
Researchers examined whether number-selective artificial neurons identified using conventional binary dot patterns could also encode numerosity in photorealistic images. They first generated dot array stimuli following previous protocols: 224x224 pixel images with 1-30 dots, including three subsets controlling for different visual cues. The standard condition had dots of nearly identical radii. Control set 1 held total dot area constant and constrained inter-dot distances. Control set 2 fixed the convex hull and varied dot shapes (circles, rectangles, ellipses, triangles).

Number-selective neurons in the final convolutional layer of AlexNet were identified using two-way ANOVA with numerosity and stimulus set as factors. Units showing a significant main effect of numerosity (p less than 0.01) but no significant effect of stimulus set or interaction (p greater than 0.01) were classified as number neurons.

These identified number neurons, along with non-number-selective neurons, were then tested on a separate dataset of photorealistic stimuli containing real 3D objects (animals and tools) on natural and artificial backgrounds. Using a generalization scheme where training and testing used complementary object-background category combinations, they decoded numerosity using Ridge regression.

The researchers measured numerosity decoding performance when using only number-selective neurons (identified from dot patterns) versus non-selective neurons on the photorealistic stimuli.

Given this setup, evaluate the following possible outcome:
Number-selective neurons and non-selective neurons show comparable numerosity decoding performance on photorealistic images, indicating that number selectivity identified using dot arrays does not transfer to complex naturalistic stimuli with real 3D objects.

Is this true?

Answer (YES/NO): YES